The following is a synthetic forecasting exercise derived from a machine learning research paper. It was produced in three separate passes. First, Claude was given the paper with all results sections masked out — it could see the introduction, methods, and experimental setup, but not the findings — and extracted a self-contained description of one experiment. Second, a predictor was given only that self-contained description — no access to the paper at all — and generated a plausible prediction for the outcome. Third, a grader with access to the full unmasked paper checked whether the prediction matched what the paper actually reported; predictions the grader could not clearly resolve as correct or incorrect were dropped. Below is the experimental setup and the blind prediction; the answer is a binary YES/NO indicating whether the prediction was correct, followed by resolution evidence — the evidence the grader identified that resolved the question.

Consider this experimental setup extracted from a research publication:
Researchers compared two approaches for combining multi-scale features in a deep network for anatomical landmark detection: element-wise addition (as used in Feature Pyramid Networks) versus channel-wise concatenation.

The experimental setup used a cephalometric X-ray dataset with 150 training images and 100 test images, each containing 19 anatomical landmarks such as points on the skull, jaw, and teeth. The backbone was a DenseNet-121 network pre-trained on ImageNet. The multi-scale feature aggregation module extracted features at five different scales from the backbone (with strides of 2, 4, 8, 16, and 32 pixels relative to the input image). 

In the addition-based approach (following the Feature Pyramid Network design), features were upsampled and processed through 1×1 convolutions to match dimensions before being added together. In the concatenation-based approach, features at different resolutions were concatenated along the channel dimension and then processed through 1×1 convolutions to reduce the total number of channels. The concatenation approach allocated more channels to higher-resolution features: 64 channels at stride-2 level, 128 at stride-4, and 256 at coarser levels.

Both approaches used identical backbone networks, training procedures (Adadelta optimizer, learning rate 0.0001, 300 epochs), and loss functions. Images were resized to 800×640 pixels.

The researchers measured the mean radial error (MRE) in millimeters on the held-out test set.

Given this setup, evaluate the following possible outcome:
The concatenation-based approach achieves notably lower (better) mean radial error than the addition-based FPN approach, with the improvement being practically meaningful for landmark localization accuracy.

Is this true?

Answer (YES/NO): NO